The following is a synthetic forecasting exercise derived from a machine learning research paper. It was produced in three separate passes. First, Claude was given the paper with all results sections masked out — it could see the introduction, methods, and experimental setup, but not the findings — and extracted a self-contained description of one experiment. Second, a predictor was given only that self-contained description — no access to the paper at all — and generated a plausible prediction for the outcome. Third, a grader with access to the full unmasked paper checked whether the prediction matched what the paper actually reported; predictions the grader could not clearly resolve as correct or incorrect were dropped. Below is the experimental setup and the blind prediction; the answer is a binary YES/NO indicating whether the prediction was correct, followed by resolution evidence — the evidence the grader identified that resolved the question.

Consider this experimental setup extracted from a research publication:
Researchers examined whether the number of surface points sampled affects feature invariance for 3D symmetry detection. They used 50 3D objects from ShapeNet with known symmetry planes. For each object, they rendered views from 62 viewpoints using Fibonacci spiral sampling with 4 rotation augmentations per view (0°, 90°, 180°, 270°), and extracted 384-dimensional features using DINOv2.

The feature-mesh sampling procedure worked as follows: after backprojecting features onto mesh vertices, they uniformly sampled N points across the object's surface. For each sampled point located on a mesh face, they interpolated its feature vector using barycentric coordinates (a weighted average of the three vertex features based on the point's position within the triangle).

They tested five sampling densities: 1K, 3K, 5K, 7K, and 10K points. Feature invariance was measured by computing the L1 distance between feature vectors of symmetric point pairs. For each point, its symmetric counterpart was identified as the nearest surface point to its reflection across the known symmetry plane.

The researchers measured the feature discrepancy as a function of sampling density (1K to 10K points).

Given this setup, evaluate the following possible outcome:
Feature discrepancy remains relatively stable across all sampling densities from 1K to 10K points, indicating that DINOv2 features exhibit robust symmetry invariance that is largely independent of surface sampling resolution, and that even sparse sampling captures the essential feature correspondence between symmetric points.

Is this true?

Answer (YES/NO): NO